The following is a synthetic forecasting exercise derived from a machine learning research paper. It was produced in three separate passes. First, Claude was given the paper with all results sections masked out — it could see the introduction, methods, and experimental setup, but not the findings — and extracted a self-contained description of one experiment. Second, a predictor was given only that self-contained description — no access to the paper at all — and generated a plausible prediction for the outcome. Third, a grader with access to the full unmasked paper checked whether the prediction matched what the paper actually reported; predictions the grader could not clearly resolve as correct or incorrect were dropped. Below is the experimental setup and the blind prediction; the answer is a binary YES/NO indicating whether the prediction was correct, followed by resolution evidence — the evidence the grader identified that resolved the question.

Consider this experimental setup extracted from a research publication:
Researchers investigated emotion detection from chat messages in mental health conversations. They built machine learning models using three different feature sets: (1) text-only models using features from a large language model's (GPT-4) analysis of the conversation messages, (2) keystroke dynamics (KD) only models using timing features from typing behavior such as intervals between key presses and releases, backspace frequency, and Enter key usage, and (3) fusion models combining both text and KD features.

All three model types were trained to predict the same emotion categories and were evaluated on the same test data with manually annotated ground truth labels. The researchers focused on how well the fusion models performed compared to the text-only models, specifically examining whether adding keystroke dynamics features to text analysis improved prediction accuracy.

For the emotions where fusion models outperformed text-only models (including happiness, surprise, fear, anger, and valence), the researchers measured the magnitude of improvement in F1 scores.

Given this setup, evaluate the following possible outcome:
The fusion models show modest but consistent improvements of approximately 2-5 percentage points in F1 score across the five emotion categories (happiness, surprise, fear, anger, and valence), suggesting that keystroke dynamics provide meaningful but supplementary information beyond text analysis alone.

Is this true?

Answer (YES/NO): NO